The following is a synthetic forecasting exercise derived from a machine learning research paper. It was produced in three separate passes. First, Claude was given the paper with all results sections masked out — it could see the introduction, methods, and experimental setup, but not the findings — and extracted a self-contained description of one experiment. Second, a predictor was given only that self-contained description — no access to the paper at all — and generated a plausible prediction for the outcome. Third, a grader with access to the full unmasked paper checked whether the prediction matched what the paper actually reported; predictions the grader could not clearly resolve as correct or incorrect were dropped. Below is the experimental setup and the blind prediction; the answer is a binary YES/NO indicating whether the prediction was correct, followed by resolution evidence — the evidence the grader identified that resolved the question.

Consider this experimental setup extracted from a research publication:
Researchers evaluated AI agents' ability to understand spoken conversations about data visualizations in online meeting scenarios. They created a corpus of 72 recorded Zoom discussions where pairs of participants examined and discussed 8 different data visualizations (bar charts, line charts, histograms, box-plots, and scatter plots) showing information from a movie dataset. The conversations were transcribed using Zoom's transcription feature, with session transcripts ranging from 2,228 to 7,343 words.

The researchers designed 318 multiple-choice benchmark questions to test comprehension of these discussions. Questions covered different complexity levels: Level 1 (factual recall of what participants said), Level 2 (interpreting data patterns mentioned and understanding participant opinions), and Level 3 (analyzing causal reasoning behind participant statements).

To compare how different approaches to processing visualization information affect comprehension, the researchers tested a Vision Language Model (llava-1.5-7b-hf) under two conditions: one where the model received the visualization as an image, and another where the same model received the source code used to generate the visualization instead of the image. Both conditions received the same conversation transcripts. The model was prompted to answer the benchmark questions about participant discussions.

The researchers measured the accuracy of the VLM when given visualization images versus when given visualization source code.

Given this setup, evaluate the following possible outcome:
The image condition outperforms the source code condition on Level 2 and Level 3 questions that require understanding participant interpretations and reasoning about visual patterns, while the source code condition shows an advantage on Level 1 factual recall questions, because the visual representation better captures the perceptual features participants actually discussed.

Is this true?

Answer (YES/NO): NO